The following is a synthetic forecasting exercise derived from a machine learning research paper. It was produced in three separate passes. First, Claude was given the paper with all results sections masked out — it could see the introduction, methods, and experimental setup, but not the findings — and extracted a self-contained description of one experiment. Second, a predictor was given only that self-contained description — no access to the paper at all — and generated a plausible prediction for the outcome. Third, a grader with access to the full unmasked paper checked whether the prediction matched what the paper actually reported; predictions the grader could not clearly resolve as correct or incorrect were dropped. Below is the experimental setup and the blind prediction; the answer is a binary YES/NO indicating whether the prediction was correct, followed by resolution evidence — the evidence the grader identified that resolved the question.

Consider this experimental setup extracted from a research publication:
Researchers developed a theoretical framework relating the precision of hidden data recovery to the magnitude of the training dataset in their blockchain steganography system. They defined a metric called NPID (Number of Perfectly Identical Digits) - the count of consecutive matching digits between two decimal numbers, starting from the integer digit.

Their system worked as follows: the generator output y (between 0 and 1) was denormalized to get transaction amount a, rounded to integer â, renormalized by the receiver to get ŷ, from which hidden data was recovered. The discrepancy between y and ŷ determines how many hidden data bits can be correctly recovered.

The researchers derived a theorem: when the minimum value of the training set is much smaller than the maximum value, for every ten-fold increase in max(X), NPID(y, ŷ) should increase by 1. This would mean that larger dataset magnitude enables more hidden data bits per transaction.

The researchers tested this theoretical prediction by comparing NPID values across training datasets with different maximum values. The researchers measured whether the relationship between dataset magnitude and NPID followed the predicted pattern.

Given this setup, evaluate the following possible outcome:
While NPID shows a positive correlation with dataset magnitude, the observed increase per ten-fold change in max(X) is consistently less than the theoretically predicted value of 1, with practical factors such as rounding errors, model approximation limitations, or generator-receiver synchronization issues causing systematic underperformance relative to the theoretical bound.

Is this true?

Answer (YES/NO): NO